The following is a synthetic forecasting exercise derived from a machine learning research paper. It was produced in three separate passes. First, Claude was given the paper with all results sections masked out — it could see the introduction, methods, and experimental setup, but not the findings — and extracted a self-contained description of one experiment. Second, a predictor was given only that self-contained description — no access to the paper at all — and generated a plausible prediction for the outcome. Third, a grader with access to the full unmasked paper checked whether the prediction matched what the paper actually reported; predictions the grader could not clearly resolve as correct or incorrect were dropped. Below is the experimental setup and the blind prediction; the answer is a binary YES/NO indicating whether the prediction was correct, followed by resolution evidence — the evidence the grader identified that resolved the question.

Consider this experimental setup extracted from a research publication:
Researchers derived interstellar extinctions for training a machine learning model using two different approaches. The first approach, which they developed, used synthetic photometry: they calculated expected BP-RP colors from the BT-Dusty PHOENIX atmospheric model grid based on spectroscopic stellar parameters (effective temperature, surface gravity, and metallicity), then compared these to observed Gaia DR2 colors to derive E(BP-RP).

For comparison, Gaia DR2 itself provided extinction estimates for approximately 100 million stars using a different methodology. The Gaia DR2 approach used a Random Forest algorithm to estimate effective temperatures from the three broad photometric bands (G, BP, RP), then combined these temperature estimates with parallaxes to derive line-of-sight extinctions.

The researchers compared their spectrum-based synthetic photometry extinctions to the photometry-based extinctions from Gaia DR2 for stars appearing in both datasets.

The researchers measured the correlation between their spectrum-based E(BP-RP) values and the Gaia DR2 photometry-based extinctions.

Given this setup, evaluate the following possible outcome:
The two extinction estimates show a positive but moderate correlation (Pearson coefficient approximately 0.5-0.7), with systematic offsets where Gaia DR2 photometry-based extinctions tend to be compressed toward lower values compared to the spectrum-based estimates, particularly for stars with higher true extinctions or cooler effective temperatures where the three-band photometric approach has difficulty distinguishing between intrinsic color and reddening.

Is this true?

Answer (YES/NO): NO